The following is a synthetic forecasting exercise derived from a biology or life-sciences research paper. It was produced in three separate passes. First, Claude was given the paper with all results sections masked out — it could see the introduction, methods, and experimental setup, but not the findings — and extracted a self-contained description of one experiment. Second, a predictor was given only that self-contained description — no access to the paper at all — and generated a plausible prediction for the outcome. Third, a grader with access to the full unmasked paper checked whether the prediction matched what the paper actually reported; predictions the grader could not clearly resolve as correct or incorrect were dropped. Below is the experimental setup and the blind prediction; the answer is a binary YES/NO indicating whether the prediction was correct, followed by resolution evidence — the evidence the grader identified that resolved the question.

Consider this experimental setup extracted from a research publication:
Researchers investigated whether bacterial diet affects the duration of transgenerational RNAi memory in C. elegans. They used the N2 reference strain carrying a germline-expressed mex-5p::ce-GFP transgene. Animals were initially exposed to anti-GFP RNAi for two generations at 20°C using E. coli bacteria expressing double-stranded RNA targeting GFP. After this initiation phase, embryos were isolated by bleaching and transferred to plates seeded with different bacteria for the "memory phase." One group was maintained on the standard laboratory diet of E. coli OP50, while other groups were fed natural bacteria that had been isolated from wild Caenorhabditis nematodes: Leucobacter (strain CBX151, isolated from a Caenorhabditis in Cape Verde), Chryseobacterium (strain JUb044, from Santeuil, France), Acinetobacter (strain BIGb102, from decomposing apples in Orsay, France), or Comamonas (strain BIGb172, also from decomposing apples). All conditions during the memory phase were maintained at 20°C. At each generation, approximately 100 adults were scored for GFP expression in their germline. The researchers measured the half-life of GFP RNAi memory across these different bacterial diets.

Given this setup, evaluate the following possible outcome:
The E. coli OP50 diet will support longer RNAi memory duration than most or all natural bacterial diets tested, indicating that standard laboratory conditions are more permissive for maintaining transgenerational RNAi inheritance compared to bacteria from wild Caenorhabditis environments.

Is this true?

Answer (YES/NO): NO